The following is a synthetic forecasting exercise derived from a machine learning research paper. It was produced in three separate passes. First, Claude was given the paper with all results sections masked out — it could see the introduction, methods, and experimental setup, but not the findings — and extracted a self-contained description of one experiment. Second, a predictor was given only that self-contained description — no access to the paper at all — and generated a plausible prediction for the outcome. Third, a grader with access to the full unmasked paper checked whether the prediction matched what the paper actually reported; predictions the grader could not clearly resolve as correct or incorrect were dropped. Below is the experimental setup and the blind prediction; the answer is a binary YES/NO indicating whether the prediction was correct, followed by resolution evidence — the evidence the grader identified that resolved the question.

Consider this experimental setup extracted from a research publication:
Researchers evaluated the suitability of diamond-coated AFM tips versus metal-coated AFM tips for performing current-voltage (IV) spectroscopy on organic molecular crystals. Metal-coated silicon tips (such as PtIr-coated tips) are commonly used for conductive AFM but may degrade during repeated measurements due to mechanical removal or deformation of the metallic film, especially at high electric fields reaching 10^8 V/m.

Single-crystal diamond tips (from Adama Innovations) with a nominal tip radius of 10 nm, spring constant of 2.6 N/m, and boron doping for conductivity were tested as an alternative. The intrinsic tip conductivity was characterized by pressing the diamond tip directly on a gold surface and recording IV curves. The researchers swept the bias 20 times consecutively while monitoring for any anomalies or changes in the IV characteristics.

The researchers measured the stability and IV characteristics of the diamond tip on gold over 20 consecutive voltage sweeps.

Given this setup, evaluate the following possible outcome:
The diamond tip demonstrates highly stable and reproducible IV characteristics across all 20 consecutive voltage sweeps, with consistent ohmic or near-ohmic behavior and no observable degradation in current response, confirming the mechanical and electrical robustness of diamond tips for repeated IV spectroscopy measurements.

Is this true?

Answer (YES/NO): YES